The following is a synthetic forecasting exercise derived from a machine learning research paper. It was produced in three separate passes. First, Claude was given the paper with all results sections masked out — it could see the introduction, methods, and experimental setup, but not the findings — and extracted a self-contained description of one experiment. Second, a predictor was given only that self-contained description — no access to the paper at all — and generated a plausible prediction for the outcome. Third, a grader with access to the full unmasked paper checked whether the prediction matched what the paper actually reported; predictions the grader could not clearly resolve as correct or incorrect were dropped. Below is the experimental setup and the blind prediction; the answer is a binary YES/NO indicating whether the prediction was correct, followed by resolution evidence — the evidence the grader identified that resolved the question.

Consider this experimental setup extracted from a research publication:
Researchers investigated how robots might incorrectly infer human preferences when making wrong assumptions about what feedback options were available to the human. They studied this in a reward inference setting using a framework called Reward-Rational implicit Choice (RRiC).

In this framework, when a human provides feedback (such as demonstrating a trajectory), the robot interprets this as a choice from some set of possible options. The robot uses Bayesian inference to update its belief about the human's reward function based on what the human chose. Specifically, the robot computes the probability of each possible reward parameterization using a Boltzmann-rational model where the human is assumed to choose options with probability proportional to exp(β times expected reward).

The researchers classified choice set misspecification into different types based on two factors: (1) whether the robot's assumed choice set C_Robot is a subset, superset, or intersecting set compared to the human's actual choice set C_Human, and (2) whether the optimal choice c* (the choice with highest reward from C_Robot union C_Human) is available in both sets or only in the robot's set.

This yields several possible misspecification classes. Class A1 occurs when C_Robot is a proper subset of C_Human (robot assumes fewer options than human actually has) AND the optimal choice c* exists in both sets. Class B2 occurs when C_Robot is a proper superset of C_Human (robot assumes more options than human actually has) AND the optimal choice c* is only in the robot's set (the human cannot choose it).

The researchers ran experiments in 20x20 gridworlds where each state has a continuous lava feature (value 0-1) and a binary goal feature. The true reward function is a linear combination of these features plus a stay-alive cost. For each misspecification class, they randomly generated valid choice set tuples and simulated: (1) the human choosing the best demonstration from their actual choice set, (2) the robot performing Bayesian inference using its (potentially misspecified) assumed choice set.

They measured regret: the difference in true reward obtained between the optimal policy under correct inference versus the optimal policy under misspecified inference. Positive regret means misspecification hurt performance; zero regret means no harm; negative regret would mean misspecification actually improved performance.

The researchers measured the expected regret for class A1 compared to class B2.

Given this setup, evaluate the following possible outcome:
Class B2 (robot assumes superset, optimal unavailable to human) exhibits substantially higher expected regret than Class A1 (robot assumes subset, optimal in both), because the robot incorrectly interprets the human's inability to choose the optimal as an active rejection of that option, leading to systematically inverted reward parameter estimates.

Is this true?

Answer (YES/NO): NO